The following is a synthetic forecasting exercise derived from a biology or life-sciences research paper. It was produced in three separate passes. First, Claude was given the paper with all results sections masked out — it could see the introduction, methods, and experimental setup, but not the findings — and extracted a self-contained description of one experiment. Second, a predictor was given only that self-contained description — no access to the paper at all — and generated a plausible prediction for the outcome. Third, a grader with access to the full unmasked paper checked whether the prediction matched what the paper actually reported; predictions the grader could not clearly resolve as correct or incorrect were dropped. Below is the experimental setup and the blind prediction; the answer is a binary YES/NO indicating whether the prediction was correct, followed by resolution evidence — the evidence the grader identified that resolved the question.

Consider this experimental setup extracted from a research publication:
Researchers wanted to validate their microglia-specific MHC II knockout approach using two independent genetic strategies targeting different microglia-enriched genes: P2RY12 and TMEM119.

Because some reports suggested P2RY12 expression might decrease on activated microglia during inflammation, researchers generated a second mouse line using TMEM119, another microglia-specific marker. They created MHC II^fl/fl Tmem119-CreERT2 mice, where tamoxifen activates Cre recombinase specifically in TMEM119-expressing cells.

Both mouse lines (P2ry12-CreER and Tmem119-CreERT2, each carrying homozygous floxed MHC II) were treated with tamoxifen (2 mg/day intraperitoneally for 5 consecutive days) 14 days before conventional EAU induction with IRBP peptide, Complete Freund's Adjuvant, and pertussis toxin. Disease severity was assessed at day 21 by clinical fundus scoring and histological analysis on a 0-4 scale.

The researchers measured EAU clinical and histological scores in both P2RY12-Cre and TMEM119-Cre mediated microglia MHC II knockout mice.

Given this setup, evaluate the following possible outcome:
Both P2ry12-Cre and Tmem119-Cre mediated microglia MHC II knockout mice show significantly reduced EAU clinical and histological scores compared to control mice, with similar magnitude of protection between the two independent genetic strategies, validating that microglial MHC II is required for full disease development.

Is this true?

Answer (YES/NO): YES